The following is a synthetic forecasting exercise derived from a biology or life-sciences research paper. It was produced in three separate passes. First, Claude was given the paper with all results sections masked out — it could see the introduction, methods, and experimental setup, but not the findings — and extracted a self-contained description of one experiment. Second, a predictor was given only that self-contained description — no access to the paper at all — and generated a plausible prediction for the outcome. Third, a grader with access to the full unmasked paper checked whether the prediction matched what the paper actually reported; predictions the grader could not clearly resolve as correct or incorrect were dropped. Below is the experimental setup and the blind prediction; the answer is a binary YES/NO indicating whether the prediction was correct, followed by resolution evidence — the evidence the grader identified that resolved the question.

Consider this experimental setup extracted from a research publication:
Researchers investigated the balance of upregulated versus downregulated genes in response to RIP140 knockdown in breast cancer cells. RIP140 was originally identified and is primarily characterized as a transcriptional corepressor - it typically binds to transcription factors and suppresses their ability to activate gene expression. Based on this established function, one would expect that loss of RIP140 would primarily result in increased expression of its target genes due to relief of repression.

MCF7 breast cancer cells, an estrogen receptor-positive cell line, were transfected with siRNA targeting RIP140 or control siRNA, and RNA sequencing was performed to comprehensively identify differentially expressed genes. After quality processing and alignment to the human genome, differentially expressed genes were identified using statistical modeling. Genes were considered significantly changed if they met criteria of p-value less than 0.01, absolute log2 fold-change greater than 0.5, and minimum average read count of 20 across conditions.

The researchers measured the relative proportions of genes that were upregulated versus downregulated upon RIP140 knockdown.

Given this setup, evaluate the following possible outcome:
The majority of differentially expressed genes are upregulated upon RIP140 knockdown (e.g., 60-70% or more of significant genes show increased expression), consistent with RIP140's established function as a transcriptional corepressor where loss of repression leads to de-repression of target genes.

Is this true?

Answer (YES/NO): YES